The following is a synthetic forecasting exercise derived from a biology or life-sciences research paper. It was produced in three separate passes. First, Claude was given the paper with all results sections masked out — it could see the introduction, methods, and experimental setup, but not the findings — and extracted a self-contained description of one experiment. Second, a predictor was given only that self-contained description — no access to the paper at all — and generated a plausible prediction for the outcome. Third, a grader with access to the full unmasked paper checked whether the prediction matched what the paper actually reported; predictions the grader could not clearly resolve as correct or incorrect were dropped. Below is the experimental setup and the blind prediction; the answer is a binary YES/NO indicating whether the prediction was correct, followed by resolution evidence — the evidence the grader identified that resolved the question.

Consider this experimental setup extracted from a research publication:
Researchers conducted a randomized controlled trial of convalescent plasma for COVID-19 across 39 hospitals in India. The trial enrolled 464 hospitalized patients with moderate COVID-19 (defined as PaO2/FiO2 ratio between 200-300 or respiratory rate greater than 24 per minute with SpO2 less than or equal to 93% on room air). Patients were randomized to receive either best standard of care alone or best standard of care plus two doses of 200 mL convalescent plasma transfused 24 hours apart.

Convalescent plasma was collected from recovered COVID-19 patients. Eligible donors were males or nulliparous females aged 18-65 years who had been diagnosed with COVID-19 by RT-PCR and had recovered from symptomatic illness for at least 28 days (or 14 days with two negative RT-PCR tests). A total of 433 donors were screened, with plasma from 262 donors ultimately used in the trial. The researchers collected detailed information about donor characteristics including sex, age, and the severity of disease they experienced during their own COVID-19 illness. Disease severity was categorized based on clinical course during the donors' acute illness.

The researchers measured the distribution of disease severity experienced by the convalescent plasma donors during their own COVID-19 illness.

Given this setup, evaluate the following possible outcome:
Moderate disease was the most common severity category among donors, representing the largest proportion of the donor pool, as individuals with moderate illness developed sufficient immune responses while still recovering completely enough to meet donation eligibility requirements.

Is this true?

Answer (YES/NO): NO